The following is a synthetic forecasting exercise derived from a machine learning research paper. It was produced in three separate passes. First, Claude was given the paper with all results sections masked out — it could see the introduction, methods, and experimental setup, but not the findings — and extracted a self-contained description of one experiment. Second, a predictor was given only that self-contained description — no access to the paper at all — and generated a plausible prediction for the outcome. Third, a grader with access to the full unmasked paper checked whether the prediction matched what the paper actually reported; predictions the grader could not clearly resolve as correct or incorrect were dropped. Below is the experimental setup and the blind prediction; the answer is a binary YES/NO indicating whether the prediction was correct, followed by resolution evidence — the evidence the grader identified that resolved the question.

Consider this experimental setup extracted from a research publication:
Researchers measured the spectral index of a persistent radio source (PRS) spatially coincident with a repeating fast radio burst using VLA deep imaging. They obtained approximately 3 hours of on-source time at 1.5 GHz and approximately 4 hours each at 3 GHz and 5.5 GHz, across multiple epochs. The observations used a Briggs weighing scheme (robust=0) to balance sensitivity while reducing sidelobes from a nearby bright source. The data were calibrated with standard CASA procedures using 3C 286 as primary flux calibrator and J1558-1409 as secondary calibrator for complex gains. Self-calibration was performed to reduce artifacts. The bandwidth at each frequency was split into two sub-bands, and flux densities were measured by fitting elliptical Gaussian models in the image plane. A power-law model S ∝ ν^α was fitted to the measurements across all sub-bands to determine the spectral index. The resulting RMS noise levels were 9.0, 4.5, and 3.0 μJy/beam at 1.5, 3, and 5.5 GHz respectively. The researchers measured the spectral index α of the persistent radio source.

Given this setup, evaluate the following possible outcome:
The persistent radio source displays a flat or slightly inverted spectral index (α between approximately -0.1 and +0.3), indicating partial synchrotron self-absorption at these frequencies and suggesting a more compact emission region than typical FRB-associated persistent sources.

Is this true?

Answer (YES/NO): NO